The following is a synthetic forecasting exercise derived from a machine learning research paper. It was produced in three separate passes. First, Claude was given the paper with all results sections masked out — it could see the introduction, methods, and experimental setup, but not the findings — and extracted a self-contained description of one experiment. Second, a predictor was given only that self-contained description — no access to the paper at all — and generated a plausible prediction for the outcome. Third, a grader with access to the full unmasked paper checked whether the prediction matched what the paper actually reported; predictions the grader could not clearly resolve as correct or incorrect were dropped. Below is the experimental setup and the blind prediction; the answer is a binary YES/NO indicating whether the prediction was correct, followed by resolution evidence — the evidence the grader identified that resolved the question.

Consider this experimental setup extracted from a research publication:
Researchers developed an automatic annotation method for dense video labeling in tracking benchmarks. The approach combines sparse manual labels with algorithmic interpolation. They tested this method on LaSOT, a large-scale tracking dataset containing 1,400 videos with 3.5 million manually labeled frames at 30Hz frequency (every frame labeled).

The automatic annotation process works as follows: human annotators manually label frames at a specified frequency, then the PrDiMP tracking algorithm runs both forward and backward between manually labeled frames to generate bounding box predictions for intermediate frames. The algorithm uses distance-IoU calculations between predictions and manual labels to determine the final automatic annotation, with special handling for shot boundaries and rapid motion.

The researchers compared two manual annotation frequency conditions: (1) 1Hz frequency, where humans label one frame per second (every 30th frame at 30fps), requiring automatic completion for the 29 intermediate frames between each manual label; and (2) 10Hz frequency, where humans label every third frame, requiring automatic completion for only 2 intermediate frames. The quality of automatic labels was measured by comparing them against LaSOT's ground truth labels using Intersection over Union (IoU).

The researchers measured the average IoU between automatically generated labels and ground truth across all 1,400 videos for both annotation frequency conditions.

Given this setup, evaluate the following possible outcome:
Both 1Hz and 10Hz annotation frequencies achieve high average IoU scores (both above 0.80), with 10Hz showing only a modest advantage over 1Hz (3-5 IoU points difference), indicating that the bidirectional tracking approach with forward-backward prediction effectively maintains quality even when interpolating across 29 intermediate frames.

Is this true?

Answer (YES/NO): YES